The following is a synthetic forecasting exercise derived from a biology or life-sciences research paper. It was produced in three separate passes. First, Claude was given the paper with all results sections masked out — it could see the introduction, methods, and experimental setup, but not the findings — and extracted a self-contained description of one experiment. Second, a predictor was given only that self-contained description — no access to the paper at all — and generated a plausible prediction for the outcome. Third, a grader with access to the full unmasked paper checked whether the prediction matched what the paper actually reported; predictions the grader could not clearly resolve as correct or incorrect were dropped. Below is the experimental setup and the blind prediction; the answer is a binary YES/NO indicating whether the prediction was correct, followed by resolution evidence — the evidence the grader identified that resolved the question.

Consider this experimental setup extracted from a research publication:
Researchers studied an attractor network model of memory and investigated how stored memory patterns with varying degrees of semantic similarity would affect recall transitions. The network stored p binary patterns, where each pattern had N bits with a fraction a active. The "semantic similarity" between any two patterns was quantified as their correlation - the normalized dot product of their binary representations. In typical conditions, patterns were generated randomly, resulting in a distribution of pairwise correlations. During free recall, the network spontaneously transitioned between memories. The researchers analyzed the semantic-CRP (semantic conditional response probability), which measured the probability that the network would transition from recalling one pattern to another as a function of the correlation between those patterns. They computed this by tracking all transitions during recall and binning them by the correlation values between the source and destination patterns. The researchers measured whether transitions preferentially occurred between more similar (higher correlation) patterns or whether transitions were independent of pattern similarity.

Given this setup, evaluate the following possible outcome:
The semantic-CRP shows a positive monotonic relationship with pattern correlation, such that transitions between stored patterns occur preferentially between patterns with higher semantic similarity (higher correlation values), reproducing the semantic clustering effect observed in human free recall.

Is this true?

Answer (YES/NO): NO